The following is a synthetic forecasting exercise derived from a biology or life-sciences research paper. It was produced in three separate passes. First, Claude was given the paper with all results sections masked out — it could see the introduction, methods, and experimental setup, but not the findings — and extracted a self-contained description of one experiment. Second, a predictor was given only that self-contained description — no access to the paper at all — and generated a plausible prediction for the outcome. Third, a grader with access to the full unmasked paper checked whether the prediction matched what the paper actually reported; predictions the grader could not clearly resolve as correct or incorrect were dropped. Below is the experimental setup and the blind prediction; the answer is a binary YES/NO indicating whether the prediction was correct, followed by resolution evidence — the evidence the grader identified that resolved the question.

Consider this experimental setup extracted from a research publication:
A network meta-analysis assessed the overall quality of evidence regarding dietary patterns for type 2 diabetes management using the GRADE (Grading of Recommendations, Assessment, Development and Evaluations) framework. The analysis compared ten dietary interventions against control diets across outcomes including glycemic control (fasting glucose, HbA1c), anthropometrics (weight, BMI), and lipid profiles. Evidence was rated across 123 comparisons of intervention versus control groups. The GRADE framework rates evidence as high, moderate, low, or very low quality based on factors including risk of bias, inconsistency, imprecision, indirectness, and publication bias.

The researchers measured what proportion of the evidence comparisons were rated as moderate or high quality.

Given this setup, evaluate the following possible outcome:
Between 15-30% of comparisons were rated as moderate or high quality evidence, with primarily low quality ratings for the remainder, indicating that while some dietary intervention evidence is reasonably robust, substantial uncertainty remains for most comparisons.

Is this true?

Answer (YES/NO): NO